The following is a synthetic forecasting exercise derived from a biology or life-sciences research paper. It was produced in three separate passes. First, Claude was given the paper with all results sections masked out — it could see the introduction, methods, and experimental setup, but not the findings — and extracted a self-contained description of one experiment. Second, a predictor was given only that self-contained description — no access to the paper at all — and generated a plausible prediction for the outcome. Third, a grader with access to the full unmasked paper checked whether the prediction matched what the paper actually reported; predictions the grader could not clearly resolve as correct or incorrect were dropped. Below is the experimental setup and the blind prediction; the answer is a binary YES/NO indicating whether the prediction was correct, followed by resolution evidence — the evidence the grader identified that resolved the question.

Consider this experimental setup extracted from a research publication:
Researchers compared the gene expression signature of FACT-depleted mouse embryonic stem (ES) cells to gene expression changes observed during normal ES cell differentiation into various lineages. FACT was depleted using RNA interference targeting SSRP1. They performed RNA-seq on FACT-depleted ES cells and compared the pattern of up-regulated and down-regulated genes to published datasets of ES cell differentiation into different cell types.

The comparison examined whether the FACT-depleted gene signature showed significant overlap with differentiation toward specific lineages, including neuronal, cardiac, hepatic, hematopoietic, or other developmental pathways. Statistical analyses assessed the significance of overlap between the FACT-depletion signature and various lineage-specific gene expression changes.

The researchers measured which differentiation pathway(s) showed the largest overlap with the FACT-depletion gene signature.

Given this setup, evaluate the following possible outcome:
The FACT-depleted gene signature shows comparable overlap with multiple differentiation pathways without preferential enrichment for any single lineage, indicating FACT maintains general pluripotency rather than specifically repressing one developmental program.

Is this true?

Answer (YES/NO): NO